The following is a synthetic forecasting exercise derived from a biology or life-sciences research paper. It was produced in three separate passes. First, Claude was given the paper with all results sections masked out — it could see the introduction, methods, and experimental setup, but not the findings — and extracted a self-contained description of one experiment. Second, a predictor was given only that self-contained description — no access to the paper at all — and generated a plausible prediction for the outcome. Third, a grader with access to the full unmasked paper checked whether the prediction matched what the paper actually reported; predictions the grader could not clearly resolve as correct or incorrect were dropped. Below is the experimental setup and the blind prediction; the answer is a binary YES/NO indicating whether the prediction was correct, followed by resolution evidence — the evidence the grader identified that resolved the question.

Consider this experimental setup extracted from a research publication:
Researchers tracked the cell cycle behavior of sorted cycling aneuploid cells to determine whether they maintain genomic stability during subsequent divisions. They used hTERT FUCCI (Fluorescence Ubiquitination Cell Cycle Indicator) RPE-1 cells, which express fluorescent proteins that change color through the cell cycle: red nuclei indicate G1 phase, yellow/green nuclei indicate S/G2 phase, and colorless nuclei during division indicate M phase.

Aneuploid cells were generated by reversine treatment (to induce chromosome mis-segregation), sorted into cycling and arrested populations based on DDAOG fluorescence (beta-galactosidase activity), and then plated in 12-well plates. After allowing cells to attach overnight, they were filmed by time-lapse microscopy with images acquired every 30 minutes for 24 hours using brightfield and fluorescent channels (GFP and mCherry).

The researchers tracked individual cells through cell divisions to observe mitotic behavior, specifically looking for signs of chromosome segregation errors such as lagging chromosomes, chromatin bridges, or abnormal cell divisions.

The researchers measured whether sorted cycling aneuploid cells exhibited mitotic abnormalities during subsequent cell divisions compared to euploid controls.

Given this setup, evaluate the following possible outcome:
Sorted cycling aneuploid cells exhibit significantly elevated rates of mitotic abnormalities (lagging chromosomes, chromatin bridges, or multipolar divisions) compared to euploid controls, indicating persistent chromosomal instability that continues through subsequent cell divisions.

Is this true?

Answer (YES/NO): NO